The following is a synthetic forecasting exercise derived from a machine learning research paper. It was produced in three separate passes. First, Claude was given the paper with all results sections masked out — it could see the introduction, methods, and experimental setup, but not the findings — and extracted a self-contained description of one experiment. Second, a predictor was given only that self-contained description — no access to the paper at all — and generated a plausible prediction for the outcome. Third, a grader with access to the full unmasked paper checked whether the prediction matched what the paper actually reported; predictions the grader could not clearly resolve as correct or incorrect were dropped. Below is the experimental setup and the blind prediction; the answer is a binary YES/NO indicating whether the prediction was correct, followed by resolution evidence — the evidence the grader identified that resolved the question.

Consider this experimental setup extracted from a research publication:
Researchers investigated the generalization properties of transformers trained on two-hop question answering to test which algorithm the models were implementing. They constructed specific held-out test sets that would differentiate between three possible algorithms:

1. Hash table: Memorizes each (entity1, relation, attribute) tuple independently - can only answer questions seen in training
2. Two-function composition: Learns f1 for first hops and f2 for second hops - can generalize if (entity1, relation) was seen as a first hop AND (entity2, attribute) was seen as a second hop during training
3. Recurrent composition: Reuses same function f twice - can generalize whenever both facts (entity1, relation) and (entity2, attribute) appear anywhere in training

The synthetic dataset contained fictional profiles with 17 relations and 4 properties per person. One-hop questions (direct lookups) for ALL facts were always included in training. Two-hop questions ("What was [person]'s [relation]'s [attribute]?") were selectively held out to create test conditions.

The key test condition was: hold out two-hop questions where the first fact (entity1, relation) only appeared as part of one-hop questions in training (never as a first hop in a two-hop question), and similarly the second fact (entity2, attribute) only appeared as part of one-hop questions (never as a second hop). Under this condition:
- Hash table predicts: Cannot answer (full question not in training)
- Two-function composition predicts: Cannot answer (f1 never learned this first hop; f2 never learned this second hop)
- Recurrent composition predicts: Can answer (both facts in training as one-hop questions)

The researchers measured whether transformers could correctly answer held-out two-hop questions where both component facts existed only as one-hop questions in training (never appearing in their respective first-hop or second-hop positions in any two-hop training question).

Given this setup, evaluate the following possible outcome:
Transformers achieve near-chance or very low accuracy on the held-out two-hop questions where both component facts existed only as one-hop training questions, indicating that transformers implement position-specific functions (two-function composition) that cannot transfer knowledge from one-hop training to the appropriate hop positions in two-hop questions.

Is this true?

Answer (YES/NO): YES